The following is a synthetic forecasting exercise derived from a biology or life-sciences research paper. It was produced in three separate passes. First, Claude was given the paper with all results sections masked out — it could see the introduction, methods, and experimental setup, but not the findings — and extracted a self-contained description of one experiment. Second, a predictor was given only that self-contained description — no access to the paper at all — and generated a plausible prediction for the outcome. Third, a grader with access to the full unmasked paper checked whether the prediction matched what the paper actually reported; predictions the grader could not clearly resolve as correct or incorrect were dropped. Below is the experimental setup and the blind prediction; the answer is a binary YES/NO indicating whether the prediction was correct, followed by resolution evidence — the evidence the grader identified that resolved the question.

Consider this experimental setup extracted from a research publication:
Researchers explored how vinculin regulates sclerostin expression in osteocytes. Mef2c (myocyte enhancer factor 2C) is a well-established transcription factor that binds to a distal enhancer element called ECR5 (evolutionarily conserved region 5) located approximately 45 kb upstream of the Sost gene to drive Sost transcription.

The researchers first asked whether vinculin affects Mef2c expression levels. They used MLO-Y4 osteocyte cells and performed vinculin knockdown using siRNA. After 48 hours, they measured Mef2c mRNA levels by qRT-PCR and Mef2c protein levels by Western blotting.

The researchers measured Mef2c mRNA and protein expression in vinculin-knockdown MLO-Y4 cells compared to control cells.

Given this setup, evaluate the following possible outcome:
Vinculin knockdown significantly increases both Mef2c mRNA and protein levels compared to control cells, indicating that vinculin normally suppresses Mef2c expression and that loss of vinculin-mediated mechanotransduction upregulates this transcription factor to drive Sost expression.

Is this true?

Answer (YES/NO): NO